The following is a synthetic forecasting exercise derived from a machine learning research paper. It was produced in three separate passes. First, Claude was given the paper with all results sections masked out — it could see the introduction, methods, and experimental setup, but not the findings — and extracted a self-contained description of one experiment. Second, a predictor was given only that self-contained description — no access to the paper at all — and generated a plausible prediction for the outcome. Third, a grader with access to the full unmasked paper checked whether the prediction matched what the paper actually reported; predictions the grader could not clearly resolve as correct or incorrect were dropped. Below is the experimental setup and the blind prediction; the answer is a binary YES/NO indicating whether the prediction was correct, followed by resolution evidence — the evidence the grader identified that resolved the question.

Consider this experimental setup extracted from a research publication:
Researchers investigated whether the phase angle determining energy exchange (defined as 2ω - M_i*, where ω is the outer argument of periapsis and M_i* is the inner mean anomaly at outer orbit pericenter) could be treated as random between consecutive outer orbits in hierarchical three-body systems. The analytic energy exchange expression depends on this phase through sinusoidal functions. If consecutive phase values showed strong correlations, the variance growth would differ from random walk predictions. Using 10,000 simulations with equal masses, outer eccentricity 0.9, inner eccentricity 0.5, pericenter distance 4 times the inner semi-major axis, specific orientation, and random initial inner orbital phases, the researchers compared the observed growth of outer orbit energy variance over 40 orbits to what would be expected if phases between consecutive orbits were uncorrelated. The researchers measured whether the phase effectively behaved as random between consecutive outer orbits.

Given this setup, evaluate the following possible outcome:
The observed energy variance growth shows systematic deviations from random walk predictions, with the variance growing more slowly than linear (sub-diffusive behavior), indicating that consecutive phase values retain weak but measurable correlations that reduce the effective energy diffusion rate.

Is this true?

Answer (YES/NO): NO